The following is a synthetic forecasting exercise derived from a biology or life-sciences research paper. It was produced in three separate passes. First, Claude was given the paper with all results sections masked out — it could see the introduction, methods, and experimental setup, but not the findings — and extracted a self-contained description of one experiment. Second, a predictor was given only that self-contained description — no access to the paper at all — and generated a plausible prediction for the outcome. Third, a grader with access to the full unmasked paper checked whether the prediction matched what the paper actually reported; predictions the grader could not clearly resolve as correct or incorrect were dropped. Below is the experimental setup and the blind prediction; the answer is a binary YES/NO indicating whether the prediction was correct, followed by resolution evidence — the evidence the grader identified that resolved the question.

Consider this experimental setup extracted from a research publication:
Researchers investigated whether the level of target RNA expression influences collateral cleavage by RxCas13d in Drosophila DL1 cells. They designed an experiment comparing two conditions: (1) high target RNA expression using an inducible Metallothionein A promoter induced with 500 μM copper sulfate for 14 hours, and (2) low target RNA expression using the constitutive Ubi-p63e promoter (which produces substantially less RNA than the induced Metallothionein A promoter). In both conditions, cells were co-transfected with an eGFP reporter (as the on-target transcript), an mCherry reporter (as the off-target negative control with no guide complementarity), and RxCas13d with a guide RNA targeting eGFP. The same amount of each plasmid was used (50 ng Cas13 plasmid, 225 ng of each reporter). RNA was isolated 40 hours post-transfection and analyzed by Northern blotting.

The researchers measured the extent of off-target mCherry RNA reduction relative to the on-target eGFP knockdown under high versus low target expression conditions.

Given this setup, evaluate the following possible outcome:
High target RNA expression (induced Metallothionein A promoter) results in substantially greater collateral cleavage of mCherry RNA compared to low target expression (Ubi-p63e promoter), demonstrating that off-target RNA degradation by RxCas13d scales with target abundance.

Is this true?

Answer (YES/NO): YES